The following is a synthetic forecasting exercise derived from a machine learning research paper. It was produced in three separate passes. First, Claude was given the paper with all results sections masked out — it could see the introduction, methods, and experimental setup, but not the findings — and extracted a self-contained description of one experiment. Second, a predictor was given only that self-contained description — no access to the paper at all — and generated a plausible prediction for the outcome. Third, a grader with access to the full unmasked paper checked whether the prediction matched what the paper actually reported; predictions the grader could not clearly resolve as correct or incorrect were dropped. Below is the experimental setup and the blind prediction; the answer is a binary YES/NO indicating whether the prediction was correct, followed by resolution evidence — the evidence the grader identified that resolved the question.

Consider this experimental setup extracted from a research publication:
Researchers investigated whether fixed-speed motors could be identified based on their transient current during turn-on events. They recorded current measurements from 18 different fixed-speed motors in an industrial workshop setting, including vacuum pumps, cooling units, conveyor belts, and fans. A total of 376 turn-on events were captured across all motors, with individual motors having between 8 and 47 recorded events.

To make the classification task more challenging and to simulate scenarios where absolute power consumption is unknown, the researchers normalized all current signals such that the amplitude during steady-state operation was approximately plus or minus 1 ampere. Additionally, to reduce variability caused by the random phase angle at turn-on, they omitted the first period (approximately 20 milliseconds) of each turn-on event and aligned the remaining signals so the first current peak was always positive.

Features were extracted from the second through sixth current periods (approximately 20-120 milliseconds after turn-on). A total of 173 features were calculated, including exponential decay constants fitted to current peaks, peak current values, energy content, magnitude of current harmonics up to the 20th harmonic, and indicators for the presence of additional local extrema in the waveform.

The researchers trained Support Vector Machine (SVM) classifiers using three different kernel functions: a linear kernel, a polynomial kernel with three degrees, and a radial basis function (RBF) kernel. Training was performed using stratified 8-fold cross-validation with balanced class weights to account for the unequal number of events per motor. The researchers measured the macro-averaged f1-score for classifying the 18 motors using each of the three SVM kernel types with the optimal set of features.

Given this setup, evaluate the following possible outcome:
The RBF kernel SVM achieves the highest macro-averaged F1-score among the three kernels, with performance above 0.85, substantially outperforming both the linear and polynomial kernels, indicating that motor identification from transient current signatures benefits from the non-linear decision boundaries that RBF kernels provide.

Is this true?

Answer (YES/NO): NO